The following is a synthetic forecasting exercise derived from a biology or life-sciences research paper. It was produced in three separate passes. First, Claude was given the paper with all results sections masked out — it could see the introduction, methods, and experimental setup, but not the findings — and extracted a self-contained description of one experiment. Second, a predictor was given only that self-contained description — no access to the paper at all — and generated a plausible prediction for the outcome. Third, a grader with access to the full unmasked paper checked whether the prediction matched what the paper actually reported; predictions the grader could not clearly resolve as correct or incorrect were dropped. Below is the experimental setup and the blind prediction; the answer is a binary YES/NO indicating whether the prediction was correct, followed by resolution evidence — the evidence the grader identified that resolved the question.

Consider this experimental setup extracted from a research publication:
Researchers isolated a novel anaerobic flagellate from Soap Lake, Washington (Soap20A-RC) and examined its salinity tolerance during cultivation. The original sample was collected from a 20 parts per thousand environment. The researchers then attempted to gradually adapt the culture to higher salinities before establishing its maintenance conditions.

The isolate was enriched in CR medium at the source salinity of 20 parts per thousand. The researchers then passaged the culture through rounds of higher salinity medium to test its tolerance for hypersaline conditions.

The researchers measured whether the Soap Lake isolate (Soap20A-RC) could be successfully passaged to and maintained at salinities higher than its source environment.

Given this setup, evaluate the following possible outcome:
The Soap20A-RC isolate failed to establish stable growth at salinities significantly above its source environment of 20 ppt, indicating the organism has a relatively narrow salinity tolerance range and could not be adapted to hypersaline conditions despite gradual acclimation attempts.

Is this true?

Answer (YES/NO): NO